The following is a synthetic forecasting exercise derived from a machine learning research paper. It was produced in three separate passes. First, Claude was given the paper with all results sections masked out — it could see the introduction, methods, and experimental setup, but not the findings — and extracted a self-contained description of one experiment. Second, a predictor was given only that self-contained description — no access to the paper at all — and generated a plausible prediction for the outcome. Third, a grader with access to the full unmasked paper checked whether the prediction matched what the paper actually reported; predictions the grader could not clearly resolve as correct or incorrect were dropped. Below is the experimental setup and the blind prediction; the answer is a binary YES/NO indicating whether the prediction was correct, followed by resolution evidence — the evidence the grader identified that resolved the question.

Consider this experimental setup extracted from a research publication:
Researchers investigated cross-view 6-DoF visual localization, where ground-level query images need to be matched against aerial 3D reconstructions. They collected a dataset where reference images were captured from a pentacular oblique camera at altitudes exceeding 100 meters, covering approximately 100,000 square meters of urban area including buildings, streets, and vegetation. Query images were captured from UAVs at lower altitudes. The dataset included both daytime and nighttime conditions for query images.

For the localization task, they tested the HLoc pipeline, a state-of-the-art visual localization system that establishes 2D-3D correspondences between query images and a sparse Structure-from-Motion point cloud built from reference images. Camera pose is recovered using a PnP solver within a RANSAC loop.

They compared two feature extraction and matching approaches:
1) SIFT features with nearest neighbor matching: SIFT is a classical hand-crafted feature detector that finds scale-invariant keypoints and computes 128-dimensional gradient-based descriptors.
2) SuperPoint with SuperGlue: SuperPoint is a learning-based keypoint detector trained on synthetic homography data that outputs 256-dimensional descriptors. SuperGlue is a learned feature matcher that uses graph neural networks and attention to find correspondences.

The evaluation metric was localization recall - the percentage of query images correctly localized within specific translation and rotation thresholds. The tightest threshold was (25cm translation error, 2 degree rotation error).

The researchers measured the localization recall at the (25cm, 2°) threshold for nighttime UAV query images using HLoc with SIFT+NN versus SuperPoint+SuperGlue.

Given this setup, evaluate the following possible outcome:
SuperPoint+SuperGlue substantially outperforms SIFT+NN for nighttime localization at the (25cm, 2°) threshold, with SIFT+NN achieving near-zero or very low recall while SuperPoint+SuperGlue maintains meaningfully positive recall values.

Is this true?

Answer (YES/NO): NO